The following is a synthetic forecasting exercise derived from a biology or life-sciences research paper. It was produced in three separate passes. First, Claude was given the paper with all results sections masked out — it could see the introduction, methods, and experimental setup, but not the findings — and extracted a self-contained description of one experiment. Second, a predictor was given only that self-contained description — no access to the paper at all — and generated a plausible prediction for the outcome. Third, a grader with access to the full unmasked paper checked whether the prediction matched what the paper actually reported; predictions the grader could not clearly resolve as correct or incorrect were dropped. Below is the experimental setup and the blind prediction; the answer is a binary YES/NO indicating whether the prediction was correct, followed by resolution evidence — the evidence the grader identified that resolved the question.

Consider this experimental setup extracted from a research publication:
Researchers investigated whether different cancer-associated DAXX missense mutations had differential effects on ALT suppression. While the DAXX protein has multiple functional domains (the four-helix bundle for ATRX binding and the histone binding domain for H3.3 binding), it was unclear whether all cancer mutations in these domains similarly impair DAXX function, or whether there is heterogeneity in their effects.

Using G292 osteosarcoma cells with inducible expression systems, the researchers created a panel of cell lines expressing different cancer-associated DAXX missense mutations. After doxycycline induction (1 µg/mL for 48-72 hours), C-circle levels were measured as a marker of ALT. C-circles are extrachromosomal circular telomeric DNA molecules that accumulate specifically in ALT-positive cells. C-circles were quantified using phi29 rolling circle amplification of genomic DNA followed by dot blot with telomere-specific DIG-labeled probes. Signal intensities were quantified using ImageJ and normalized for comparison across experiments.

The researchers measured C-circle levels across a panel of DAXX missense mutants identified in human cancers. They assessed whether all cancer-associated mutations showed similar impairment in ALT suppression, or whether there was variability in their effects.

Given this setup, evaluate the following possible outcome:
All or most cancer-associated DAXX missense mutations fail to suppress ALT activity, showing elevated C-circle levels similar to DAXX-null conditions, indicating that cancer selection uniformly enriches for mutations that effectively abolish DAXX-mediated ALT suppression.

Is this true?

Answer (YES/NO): NO